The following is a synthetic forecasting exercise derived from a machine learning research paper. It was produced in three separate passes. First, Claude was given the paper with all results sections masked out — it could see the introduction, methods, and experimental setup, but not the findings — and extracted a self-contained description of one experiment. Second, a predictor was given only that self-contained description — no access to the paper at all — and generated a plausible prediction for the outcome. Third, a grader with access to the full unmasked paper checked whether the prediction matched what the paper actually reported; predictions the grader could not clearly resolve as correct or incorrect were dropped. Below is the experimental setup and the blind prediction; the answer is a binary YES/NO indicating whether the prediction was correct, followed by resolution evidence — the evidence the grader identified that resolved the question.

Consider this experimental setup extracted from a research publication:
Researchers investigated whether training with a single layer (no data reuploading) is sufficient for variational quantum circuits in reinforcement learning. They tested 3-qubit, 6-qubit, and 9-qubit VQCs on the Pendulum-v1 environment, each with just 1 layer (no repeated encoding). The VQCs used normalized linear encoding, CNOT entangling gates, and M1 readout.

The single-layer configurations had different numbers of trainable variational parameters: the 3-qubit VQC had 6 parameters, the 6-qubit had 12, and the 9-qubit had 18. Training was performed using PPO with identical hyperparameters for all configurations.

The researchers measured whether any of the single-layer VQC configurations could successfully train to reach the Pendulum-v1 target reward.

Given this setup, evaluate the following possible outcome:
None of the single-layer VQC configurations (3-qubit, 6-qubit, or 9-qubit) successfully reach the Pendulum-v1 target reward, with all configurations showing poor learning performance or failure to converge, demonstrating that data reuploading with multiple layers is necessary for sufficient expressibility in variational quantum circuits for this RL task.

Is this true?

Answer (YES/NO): YES